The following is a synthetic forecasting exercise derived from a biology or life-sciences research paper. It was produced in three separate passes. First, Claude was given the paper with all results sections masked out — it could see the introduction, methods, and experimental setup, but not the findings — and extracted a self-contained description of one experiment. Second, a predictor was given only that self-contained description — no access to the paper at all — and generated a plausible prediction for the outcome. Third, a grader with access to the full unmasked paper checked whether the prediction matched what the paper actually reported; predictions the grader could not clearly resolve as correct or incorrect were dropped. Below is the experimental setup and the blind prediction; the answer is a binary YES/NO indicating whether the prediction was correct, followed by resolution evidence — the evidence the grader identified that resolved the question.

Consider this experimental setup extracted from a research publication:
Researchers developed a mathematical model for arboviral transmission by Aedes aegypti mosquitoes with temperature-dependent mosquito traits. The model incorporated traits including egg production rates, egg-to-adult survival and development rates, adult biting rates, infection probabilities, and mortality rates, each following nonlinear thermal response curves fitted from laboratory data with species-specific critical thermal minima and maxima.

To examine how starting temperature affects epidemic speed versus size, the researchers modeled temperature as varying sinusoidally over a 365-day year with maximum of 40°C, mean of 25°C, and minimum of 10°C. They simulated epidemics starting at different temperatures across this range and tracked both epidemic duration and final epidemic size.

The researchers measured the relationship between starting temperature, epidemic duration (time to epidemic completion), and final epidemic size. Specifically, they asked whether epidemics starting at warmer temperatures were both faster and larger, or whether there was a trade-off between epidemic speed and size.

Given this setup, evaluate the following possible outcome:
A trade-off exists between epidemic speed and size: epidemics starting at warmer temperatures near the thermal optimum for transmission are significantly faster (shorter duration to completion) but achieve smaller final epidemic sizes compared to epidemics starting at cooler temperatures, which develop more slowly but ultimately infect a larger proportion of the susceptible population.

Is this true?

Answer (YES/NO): NO